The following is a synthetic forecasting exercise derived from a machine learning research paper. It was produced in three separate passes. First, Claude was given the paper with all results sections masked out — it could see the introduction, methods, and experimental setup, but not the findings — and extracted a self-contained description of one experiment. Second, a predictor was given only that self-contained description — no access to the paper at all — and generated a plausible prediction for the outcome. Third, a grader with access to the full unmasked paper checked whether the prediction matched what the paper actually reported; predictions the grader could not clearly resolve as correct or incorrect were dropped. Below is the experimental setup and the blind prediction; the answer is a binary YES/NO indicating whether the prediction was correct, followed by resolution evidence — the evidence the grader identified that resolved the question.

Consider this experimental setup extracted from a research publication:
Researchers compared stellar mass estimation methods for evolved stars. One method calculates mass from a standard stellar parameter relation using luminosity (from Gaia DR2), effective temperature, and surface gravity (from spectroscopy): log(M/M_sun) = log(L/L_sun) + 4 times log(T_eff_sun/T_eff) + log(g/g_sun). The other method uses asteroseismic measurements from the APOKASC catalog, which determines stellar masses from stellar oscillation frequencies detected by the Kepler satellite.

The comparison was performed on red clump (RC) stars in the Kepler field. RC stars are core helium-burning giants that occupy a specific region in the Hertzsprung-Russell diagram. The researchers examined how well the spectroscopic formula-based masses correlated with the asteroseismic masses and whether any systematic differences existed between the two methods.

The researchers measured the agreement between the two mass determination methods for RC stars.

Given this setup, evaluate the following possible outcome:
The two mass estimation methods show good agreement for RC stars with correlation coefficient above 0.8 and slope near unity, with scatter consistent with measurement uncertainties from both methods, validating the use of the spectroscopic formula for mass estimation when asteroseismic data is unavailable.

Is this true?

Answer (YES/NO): NO